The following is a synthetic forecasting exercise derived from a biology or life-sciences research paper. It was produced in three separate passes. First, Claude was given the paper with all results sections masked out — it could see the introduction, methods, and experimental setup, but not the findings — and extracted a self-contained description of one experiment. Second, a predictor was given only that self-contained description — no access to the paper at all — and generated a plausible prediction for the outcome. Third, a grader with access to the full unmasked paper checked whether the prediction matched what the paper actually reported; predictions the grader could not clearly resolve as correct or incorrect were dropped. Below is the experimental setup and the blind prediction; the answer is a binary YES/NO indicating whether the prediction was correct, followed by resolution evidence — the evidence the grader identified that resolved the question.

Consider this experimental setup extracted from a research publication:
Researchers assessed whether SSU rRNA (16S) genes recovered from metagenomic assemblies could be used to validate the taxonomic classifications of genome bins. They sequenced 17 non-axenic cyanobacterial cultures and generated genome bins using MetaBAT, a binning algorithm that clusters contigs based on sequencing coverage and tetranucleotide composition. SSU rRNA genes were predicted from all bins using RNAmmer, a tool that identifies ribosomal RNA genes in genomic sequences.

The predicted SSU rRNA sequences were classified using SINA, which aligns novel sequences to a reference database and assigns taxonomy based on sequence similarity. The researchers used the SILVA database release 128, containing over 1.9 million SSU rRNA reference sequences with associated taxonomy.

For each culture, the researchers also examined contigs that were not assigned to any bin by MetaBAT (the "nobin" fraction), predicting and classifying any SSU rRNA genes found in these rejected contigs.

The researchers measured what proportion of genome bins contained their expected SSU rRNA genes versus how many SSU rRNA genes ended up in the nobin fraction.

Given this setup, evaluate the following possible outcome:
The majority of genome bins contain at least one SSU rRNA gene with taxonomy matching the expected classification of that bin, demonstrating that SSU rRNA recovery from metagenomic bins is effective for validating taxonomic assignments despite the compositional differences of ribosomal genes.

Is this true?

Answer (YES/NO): NO